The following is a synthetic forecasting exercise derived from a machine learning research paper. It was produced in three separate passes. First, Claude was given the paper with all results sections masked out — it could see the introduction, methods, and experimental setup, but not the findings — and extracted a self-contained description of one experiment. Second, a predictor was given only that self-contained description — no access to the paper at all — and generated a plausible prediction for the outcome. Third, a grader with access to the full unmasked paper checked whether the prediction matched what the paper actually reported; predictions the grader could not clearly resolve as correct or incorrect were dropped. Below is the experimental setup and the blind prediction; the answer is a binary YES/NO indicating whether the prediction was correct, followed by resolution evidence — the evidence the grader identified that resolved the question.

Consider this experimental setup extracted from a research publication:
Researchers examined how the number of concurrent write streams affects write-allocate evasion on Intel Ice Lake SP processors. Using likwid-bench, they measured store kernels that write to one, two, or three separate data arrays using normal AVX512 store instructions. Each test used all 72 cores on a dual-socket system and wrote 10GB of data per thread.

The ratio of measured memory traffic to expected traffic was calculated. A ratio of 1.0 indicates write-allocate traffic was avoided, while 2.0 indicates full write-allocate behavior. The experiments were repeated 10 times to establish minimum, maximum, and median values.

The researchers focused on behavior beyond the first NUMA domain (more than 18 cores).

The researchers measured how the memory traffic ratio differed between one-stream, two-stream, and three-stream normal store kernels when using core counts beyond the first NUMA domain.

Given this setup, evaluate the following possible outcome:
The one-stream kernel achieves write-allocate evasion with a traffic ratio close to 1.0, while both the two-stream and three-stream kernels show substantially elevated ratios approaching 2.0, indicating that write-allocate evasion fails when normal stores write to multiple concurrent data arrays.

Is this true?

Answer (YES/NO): NO